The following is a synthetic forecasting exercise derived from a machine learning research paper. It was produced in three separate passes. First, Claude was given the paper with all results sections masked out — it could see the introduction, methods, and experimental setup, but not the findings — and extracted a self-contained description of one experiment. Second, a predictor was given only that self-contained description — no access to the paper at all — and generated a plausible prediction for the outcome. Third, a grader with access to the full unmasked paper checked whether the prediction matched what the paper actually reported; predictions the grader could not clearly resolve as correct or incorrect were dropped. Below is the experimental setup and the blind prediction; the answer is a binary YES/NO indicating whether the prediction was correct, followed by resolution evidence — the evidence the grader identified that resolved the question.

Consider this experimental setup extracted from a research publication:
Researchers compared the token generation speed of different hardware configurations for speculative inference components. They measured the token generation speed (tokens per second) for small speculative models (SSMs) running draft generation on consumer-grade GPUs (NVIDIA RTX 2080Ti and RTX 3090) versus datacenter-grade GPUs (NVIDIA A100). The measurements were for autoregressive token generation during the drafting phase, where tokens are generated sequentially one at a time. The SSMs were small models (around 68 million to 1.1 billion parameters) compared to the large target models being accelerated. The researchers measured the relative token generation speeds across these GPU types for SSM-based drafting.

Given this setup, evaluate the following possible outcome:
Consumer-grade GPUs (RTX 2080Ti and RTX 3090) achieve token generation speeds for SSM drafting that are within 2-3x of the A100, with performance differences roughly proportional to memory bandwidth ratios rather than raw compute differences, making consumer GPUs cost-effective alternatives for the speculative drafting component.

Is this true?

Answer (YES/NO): NO